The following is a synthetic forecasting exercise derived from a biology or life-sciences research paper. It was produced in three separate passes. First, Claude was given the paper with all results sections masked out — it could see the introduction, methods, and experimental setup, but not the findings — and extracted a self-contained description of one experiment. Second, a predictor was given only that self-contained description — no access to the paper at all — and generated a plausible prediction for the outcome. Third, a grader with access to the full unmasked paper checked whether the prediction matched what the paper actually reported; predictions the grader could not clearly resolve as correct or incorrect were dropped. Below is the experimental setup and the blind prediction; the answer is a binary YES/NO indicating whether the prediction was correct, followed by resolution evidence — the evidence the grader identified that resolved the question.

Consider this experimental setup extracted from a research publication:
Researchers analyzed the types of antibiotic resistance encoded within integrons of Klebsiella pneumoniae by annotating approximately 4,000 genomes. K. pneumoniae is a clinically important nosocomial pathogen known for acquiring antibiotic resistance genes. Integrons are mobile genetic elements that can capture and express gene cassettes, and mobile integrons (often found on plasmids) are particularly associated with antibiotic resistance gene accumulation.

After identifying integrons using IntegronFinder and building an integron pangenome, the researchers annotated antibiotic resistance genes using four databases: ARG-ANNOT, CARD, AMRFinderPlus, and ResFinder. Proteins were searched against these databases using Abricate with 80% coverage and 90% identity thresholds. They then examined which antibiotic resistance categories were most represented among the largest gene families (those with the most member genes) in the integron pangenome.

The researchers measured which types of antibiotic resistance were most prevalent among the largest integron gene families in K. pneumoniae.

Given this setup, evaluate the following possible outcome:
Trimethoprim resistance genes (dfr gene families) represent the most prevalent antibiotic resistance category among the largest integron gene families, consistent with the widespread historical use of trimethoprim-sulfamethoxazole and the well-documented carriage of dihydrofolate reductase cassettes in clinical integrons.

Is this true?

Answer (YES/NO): NO